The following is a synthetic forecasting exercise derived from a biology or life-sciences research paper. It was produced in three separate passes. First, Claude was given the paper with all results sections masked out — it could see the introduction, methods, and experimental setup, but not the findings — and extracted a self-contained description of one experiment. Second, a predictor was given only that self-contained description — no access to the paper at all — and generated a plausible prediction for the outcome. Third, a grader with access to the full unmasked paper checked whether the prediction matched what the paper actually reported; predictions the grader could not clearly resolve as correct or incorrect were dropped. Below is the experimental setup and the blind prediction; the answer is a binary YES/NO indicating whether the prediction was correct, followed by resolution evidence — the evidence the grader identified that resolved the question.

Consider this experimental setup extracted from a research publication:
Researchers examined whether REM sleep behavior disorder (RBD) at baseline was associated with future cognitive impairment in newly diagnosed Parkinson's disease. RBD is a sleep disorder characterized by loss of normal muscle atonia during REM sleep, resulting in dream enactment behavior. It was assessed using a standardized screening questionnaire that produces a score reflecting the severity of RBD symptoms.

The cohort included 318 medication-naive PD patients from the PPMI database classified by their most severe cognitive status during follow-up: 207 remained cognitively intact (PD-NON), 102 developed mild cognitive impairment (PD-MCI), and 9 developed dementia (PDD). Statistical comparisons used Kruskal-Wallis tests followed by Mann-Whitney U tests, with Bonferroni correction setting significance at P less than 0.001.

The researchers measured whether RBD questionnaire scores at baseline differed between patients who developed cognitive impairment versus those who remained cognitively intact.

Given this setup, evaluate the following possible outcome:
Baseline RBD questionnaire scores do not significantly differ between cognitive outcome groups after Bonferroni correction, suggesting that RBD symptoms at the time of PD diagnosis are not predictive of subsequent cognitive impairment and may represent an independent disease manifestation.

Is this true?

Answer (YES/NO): NO